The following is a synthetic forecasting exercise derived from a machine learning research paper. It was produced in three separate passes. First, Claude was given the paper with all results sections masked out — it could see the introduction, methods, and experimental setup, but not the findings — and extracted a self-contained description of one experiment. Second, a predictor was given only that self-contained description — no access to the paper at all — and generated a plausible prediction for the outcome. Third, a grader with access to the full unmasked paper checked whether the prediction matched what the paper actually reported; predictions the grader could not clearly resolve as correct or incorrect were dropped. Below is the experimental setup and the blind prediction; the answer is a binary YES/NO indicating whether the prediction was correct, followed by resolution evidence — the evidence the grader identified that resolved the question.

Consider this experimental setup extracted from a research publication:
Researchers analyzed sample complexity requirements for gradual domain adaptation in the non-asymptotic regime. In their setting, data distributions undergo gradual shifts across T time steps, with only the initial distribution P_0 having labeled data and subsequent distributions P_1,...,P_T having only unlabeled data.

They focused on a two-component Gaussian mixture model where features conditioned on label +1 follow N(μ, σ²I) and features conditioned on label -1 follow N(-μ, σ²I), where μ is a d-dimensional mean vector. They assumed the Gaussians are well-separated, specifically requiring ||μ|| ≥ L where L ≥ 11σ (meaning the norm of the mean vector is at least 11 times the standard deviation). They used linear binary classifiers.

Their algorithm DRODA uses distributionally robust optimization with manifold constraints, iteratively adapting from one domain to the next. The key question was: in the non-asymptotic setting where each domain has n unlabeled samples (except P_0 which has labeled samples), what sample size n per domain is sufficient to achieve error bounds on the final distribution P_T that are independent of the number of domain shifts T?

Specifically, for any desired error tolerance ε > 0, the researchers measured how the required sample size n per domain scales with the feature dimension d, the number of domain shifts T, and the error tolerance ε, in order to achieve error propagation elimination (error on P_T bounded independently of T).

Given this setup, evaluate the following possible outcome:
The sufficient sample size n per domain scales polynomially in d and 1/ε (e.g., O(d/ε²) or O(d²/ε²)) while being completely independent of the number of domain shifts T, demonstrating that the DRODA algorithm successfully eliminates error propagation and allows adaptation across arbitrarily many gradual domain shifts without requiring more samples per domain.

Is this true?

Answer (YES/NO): NO